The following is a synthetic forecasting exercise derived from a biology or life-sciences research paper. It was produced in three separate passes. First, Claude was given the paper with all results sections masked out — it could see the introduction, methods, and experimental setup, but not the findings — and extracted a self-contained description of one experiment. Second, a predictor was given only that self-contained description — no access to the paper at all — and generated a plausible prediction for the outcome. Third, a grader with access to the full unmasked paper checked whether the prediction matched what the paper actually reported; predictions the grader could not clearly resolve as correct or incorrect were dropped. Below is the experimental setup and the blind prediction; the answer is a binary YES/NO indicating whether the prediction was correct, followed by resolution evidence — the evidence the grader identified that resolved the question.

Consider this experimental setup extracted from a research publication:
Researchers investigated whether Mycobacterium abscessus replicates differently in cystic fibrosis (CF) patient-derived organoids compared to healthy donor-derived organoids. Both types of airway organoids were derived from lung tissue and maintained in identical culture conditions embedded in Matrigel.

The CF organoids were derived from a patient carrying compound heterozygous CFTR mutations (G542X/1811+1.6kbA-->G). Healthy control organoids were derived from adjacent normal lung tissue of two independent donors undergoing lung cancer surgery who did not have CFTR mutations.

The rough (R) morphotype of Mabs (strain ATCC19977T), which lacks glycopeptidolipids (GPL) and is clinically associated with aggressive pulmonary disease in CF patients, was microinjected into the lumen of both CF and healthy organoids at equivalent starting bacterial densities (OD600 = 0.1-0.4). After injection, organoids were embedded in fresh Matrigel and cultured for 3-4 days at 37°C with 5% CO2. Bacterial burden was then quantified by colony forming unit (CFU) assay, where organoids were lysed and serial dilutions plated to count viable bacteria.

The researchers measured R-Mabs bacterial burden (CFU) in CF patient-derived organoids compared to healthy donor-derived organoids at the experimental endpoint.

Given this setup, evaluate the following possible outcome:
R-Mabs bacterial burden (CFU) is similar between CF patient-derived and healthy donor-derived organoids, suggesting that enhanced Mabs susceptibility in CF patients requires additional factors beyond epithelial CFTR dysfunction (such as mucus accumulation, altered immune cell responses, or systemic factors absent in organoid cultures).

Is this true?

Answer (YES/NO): NO